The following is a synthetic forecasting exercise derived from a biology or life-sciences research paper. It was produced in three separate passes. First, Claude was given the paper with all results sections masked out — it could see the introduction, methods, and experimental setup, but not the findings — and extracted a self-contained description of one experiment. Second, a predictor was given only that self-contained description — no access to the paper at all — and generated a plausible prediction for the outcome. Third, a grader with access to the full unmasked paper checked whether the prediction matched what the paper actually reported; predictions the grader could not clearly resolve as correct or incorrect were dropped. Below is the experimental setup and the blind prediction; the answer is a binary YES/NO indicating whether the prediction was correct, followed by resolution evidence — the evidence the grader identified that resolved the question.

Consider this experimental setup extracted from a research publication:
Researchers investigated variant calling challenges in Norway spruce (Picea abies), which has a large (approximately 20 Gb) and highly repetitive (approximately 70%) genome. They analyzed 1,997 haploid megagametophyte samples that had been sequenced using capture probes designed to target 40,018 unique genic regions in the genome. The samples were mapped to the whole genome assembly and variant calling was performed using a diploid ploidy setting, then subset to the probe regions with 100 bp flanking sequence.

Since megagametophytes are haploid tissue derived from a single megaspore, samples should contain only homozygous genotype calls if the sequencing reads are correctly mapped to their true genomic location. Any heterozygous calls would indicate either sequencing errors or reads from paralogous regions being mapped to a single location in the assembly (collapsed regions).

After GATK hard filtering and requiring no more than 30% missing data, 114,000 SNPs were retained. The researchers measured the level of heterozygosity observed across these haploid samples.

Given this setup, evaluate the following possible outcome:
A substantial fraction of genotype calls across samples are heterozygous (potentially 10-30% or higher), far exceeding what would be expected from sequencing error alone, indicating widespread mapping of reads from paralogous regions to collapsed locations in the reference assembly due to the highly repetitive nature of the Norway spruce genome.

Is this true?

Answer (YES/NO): NO